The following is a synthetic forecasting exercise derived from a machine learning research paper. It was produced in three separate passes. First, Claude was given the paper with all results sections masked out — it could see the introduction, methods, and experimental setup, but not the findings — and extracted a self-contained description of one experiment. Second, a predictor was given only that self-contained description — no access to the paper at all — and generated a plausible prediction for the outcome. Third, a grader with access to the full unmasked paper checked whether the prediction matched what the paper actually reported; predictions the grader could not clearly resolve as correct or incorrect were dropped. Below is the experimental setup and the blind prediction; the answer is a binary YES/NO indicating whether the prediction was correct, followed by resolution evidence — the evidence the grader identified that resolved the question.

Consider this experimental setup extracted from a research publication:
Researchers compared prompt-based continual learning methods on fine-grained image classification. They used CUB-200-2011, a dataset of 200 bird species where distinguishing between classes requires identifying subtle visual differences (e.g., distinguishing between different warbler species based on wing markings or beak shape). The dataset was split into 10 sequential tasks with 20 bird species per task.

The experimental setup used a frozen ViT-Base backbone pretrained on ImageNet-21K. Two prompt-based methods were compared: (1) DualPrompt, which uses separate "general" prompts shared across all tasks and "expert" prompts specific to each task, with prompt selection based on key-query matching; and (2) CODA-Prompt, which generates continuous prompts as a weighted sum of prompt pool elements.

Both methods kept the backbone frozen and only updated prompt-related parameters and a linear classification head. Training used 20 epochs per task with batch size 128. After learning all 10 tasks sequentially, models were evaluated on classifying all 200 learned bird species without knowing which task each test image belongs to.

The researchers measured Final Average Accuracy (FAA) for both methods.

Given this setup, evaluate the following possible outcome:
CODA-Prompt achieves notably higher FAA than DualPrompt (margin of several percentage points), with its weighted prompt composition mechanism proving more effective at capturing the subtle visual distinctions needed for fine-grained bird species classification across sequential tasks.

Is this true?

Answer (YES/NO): YES